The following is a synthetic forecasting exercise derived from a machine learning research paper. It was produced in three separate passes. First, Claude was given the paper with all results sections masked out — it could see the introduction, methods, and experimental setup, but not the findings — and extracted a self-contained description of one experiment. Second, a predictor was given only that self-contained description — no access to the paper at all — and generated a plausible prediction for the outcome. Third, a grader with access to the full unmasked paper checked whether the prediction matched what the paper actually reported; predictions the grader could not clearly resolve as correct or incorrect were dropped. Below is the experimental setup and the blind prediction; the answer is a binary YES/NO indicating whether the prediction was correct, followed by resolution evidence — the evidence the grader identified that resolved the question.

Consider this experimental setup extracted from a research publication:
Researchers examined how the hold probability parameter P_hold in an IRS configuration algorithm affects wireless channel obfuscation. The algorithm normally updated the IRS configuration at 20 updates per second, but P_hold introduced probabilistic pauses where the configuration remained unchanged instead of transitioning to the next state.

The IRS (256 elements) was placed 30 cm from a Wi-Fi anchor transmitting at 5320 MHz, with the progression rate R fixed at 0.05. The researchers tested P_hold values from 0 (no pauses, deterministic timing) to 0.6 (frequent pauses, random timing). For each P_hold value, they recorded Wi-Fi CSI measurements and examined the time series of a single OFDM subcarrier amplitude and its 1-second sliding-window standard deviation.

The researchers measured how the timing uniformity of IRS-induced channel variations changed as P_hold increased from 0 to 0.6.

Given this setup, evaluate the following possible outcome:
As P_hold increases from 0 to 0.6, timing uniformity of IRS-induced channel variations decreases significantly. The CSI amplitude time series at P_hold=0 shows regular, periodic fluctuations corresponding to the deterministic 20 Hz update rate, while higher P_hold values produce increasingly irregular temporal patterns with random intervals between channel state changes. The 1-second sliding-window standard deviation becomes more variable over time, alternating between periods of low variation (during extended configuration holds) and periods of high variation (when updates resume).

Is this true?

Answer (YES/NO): YES